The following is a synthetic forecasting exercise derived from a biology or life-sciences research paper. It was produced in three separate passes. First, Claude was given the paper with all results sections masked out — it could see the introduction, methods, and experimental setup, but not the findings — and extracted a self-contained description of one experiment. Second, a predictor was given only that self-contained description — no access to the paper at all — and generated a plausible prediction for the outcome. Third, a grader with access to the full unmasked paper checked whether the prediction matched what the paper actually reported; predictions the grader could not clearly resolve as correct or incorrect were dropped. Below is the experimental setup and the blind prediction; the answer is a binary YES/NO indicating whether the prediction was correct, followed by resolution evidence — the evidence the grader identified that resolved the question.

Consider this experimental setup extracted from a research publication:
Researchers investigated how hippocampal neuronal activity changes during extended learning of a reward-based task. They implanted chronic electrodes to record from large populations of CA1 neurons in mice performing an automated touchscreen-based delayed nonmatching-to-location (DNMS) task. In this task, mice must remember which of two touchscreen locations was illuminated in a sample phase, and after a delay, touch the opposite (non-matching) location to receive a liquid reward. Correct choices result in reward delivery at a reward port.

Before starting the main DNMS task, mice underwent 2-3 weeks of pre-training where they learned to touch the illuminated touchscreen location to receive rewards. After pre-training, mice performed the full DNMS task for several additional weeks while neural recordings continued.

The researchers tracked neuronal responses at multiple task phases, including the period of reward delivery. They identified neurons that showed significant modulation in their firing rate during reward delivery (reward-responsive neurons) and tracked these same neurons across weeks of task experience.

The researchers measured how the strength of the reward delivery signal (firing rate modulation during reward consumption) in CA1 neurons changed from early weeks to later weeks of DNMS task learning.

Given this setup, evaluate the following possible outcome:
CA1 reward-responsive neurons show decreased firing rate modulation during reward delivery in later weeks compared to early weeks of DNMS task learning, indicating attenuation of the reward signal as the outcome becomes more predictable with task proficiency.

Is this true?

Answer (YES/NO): YES